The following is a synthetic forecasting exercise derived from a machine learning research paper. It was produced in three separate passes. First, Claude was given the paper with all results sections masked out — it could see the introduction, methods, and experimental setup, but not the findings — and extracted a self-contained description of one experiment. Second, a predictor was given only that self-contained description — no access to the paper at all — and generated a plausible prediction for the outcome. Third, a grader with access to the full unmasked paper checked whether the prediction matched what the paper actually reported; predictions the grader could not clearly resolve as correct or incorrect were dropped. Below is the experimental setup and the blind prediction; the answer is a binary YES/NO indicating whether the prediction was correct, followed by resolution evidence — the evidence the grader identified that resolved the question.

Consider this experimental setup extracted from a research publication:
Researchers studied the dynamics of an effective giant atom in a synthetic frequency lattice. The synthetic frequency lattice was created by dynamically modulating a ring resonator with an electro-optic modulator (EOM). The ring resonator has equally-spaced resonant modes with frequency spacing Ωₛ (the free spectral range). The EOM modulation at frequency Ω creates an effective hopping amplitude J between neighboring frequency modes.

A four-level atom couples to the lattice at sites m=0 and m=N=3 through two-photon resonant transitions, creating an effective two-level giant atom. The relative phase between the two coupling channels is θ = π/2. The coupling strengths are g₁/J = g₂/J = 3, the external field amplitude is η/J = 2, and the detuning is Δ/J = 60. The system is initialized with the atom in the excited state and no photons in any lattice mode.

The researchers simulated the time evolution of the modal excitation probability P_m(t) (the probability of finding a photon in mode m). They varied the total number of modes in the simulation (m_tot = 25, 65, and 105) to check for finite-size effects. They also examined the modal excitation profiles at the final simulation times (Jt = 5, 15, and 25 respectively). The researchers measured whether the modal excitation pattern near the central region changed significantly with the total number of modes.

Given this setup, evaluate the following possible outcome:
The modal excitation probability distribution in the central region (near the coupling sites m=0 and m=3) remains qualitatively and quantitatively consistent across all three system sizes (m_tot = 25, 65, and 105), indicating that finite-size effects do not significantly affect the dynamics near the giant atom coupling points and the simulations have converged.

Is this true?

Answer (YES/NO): NO